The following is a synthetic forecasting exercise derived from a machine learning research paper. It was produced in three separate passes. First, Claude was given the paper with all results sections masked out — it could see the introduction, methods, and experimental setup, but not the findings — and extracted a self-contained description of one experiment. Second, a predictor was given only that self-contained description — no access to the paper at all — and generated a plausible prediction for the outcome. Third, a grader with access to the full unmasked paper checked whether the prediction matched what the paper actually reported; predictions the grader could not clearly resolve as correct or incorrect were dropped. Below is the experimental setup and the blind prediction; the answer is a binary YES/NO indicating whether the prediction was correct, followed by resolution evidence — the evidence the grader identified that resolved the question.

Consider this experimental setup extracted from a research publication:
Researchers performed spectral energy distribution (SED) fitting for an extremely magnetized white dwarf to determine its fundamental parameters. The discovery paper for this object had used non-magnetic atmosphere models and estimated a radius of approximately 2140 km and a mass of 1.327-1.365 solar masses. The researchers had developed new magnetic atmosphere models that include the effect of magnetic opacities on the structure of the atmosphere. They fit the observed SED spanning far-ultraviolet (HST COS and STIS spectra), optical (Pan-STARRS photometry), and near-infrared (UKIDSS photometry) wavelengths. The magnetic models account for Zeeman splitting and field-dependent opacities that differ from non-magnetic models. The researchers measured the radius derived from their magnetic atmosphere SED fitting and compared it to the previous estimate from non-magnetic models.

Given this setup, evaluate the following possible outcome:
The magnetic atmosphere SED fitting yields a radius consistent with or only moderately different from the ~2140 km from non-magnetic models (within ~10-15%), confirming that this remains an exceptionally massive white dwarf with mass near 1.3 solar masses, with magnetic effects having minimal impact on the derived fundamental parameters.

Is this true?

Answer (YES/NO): NO